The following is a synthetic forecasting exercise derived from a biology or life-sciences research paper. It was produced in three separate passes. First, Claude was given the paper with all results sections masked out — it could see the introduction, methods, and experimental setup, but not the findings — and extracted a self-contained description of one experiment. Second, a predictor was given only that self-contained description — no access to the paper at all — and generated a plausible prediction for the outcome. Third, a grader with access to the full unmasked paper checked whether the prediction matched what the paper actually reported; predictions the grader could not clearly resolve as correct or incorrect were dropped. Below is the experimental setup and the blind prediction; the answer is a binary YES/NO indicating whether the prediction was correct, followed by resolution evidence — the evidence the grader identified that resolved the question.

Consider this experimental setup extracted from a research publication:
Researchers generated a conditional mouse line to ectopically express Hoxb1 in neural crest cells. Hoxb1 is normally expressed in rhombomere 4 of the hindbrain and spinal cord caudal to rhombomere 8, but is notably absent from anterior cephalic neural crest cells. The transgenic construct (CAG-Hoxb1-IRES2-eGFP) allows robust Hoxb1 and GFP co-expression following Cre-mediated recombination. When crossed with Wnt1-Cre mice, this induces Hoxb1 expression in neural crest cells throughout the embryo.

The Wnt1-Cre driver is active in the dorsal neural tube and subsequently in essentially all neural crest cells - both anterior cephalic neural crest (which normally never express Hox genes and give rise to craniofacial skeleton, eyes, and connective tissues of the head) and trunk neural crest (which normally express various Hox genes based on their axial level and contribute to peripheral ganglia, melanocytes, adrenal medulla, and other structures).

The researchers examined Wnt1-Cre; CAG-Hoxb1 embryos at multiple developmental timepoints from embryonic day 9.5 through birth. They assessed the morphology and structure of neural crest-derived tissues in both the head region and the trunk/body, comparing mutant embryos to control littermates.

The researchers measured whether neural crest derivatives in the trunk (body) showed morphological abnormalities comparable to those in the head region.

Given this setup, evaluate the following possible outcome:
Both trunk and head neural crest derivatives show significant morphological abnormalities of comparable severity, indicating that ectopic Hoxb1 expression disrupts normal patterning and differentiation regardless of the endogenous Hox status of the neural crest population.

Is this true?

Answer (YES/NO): NO